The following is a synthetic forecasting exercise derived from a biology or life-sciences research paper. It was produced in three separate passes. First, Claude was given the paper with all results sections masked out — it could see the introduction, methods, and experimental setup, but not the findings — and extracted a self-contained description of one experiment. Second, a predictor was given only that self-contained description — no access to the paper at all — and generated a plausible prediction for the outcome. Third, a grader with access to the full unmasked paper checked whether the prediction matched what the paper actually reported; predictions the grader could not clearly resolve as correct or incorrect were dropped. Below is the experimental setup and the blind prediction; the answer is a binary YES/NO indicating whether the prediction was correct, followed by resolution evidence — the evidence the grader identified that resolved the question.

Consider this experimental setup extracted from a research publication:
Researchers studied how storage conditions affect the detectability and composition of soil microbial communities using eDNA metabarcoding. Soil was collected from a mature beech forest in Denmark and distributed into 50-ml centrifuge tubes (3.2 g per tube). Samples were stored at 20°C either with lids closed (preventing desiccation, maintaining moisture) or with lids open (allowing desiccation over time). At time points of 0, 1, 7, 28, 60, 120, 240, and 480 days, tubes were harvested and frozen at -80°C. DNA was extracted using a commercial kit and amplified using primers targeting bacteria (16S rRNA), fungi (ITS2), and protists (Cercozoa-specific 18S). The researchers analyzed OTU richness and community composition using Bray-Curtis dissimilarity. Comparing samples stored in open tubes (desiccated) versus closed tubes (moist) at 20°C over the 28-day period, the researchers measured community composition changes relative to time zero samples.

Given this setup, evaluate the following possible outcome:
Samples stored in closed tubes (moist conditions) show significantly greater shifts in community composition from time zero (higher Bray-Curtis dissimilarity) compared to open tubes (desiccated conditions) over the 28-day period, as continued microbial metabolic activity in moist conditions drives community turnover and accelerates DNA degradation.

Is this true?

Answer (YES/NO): NO